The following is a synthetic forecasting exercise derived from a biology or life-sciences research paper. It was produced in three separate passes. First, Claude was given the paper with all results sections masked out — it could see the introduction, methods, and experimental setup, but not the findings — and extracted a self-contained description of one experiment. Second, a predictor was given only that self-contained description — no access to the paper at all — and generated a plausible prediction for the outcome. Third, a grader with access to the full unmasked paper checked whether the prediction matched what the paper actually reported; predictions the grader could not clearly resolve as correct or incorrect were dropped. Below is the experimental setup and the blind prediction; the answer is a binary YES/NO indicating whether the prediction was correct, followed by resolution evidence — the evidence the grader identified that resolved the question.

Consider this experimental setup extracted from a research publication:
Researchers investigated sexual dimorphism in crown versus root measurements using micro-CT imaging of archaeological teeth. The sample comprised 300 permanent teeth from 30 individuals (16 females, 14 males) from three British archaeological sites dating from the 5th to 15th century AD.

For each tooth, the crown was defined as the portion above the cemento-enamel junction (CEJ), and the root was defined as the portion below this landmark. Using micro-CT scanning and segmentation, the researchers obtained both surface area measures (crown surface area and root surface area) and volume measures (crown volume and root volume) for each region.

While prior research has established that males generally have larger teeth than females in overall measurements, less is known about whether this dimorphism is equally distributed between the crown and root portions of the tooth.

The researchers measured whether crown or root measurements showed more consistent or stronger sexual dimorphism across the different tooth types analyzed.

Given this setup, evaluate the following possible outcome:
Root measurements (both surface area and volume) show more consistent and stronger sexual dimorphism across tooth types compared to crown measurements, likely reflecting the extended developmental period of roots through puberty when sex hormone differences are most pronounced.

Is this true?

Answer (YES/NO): NO